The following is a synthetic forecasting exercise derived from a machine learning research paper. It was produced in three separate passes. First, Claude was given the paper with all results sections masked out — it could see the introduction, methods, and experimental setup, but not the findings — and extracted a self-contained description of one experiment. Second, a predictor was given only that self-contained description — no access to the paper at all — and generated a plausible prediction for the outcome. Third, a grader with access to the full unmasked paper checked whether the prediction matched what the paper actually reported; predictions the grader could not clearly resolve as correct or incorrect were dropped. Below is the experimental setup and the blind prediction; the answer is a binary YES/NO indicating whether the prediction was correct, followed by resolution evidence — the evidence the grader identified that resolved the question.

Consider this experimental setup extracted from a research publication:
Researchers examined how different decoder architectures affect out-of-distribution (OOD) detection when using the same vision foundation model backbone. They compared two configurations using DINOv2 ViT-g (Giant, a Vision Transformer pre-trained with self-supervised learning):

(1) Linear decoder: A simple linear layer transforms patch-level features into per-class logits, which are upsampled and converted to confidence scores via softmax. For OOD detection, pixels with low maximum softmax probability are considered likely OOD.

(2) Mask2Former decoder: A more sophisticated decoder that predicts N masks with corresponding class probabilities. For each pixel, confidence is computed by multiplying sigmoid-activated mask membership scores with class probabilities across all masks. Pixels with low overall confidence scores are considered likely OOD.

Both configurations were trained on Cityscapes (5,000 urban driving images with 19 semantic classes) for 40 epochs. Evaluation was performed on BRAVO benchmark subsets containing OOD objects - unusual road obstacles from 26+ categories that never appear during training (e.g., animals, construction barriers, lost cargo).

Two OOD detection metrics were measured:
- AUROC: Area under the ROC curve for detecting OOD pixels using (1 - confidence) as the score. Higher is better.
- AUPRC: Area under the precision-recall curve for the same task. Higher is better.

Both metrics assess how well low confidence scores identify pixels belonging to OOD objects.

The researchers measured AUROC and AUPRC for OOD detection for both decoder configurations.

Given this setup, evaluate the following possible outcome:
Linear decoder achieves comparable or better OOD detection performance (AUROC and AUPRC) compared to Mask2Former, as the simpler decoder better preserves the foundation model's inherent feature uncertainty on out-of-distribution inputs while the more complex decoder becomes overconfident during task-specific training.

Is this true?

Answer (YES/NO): NO